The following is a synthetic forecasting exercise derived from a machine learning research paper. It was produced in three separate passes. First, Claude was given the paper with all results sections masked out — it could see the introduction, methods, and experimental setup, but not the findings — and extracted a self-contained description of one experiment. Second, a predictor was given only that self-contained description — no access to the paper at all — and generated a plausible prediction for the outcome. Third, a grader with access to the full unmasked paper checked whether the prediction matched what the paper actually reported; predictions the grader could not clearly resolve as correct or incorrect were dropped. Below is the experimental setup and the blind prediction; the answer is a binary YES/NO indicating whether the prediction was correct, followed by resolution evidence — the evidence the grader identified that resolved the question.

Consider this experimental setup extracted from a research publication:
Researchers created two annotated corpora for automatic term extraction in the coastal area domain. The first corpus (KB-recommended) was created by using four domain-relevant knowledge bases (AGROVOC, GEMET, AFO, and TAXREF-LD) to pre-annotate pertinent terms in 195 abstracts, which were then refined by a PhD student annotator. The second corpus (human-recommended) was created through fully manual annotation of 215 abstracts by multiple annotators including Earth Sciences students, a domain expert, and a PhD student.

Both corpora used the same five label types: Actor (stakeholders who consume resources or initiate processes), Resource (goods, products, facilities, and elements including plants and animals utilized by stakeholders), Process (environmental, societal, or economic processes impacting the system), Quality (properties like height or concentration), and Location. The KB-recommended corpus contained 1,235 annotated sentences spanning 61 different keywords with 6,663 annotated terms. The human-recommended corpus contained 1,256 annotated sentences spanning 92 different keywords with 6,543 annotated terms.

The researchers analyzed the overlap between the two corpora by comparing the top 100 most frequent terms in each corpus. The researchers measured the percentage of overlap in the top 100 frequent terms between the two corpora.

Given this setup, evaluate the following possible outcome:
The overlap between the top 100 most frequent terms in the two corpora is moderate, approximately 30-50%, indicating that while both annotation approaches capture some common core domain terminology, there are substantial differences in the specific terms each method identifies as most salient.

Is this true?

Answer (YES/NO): NO